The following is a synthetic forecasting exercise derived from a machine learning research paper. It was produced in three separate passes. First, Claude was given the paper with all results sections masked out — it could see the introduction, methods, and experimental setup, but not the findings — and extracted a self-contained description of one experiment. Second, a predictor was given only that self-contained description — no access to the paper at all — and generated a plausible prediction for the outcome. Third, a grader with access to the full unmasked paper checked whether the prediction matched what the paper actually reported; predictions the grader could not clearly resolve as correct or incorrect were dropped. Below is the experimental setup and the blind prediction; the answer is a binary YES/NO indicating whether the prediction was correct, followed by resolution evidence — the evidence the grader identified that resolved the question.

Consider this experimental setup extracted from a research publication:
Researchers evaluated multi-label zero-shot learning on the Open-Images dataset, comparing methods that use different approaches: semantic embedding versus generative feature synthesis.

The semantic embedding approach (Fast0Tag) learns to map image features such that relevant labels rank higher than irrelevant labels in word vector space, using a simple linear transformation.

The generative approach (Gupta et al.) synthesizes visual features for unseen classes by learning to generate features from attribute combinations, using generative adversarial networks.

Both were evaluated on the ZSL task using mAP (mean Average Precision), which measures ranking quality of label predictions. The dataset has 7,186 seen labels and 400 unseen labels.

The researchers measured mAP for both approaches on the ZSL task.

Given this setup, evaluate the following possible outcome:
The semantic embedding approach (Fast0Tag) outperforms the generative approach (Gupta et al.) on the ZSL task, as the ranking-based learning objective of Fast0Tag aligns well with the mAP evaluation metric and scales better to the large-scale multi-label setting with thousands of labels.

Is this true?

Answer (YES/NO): NO